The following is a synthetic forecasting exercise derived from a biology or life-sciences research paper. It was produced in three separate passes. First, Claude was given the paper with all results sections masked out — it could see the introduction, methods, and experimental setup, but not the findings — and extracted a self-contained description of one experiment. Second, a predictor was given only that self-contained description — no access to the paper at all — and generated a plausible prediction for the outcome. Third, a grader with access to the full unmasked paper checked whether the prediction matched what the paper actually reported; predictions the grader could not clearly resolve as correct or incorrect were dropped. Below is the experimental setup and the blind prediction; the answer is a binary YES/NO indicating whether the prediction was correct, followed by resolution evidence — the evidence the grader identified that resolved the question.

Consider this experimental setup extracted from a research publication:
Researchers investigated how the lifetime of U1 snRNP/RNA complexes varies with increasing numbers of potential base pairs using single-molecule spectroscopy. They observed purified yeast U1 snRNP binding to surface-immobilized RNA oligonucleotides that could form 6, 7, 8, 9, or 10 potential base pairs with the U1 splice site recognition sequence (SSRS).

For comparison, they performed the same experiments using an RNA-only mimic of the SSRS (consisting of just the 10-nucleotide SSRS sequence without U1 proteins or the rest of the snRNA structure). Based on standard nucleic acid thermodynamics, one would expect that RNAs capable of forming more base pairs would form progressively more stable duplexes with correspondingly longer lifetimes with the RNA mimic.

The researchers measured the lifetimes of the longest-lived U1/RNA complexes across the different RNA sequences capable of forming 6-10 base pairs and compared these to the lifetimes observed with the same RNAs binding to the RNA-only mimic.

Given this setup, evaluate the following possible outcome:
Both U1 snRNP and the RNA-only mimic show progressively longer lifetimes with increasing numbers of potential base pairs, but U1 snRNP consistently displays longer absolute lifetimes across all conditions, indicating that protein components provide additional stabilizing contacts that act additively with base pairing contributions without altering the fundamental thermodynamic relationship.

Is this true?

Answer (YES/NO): NO